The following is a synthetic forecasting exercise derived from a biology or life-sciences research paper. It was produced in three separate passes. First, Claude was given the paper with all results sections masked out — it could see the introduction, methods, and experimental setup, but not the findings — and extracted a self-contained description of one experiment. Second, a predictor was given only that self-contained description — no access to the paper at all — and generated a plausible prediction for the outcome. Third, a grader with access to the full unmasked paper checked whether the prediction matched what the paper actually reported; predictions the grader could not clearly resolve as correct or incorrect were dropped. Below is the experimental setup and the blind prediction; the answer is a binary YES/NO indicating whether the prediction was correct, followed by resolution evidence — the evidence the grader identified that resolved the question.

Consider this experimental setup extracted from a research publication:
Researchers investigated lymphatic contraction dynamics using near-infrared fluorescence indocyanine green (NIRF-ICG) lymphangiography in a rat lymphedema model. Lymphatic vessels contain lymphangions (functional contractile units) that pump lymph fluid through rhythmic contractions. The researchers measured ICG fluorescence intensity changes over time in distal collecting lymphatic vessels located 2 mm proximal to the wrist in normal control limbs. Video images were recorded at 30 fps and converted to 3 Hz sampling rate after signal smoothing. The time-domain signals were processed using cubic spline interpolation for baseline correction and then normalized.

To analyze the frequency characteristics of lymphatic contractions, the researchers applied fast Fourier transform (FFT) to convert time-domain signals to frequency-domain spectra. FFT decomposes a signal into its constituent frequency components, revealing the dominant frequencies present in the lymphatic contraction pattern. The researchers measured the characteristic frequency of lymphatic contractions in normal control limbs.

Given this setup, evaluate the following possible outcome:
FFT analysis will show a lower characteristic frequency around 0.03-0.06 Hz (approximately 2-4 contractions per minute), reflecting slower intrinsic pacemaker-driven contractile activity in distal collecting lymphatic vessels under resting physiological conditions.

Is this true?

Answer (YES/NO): NO